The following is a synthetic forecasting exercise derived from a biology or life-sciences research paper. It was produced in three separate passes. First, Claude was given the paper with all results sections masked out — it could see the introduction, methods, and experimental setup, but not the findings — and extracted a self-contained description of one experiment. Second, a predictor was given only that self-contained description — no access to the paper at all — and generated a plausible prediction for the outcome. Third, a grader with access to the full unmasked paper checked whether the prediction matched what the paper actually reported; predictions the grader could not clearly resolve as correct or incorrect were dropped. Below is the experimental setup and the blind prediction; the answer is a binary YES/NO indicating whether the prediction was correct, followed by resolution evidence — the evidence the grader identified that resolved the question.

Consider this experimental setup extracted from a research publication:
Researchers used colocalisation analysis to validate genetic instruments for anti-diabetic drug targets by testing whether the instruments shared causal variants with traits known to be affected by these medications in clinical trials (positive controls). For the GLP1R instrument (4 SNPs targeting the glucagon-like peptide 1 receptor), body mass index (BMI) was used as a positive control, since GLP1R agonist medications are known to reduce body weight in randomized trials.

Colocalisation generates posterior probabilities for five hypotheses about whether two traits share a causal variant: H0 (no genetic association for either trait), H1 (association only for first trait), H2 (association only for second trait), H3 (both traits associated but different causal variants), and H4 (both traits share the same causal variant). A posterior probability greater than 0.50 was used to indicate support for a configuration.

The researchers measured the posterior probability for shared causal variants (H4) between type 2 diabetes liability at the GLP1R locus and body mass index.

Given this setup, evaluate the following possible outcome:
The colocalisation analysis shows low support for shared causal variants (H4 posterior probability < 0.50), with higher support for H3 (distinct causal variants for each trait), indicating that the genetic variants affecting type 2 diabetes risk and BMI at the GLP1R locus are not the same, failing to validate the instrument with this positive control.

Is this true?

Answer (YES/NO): NO